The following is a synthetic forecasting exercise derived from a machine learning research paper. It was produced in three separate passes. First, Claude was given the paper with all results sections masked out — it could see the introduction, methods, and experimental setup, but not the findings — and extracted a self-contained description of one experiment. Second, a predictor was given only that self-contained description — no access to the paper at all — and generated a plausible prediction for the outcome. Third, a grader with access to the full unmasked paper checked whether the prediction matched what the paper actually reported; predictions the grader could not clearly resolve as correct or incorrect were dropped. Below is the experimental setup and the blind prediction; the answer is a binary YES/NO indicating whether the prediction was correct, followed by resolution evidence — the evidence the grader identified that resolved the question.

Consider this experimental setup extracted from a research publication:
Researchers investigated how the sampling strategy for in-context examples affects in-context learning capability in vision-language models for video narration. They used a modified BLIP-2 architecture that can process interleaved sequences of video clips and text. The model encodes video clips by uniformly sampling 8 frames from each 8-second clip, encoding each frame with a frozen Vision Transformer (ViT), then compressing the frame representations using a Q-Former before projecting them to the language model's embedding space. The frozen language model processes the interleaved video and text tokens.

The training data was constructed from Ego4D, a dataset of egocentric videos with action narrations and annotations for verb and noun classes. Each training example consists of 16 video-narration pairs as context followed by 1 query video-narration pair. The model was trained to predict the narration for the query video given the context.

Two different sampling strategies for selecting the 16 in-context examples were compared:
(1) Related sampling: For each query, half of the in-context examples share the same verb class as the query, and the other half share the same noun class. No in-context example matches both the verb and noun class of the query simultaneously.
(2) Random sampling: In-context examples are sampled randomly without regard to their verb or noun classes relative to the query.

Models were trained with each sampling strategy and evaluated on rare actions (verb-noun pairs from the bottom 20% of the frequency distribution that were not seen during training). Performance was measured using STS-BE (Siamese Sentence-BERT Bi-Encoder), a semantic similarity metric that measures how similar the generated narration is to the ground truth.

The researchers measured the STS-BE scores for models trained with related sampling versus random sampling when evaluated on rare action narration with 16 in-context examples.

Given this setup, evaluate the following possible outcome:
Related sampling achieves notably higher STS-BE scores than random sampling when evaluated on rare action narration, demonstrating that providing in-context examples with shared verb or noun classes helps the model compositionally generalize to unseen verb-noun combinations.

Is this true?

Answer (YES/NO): YES